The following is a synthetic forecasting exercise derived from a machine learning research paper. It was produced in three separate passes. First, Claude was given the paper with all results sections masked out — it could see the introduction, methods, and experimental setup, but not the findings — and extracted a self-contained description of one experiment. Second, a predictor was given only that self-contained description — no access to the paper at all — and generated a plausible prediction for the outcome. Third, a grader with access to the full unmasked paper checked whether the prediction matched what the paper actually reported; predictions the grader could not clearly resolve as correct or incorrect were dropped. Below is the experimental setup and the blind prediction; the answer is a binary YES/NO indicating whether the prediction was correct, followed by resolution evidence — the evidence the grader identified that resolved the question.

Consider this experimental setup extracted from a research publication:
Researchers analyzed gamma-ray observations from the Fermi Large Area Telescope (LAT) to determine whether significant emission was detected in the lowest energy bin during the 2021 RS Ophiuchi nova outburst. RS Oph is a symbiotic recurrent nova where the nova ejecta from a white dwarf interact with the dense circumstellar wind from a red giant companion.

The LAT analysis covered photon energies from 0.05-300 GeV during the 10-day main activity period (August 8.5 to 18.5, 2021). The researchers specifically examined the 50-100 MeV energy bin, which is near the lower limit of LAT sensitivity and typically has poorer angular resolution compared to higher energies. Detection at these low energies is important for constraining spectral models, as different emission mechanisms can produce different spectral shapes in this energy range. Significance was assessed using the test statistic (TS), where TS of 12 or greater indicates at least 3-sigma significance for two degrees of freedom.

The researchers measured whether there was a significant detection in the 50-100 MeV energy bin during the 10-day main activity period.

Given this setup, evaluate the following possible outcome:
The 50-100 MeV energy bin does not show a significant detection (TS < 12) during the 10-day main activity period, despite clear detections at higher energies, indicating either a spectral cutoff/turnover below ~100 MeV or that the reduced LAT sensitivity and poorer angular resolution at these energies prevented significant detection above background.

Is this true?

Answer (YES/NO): NO